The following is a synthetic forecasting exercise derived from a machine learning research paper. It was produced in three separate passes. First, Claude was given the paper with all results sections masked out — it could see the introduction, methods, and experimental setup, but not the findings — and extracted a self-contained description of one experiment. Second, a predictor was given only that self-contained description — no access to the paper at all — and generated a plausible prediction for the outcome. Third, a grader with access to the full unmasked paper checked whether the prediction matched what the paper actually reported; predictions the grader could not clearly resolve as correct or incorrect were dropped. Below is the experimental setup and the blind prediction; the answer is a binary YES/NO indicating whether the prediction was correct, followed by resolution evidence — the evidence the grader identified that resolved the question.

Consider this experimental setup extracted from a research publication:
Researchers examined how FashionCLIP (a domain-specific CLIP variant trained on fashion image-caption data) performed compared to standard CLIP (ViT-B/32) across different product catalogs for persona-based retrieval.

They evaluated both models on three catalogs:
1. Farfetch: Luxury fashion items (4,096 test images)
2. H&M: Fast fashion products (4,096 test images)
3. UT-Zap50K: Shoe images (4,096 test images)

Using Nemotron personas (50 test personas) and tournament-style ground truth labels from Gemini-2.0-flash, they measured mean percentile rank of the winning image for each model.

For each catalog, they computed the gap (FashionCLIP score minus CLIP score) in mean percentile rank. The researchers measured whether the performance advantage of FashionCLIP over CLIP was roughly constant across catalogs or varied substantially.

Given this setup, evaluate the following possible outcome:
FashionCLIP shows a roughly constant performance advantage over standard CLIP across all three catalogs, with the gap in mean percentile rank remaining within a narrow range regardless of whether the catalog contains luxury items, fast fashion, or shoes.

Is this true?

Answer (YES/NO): NO